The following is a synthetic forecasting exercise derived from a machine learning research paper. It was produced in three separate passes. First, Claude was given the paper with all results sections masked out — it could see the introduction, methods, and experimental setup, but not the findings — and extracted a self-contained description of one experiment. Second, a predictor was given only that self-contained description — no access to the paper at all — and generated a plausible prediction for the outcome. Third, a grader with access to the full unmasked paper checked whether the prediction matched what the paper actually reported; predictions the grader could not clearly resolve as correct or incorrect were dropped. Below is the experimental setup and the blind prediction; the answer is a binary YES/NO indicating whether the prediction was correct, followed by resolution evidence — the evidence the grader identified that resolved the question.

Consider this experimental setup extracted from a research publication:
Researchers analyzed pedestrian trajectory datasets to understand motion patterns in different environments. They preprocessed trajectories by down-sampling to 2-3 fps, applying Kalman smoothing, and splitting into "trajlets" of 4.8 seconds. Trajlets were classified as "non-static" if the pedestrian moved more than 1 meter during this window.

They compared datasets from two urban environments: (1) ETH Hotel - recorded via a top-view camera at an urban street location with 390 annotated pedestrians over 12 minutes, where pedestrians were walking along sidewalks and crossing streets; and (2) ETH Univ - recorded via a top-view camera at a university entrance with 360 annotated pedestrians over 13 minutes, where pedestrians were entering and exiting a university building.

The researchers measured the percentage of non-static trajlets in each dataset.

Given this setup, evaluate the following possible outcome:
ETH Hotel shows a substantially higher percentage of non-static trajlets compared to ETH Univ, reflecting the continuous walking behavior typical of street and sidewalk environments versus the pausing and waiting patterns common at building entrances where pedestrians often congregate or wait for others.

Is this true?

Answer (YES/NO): NO